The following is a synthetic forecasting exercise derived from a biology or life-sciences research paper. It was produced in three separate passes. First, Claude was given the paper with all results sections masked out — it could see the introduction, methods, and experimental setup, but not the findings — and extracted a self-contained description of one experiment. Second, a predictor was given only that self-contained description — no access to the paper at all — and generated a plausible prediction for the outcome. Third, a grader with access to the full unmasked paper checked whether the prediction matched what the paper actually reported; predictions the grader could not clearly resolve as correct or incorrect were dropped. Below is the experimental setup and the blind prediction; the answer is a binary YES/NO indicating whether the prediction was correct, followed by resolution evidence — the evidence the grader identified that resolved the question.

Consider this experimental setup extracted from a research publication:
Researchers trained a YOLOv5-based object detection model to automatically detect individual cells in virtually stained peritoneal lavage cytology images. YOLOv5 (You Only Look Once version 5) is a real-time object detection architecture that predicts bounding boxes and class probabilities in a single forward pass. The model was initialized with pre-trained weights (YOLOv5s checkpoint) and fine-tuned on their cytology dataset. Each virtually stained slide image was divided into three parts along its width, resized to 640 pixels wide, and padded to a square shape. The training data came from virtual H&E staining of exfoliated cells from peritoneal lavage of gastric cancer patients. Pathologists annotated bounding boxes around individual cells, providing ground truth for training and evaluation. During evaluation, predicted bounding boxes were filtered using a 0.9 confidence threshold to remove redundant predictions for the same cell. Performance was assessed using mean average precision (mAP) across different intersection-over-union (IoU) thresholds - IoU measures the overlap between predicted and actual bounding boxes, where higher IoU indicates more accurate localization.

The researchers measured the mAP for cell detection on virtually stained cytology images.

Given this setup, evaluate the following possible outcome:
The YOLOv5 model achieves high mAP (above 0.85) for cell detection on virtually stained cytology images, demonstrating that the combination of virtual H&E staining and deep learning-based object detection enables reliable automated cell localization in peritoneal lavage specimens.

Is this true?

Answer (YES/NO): YES